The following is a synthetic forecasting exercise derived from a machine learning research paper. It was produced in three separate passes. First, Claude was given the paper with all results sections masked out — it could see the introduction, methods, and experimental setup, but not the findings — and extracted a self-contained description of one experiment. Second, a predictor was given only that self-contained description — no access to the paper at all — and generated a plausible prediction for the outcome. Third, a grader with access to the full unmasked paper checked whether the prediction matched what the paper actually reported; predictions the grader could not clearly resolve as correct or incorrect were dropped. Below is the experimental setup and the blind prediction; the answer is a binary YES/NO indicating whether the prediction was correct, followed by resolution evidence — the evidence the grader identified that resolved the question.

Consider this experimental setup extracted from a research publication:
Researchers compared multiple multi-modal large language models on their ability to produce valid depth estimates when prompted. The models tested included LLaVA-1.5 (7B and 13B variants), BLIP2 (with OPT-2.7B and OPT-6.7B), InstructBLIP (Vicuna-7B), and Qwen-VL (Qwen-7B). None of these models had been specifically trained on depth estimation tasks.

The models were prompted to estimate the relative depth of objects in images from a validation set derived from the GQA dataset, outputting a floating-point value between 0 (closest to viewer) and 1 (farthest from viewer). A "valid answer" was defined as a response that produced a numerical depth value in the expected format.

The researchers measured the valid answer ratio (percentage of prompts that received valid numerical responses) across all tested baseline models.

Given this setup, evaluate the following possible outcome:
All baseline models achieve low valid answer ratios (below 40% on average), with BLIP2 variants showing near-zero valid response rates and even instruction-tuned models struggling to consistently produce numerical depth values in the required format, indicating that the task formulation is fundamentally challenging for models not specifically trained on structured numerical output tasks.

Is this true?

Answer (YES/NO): NO